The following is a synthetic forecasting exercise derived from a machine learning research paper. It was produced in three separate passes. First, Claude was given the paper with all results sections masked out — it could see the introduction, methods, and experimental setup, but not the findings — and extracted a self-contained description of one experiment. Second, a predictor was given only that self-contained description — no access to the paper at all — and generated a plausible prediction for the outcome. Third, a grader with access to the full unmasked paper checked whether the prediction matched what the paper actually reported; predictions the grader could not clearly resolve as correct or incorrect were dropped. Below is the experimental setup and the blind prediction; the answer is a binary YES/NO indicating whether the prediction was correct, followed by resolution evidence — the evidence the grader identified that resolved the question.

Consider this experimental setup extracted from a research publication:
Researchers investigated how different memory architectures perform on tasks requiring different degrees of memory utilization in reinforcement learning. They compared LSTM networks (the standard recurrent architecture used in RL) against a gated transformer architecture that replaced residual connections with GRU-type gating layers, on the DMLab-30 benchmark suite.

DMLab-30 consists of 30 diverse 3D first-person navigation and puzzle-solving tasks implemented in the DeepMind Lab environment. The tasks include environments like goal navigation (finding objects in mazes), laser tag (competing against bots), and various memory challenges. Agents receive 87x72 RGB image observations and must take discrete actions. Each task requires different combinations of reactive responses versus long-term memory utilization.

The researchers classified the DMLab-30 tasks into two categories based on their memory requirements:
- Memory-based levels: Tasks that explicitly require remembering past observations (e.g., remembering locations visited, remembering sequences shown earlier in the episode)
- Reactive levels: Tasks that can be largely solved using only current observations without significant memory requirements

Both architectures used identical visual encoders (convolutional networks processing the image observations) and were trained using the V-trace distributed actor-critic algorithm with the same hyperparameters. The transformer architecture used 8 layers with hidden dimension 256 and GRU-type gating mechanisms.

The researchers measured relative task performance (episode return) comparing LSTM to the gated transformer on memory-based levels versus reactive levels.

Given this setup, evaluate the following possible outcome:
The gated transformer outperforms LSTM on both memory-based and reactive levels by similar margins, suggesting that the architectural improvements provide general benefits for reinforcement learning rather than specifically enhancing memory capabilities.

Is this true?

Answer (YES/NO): NO